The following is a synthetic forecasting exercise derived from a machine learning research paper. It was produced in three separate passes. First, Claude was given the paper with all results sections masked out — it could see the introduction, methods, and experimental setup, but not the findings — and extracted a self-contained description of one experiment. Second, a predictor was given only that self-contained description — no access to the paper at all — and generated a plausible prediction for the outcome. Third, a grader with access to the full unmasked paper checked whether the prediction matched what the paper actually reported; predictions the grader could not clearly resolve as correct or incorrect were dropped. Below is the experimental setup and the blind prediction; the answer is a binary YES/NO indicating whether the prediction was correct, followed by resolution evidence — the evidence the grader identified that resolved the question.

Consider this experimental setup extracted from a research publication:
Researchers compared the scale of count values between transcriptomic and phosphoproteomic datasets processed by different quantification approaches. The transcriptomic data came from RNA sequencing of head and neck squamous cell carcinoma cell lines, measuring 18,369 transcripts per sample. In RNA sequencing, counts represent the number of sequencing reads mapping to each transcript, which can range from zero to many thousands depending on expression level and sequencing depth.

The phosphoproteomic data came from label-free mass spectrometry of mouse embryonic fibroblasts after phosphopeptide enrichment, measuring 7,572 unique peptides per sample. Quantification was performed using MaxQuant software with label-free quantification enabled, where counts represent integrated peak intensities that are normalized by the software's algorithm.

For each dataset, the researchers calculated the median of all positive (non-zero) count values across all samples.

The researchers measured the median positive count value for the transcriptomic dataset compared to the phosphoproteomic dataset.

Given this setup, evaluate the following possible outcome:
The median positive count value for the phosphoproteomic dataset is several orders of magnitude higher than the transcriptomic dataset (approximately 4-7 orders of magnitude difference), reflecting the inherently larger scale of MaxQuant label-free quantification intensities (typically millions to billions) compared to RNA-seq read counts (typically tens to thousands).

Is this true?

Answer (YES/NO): NO